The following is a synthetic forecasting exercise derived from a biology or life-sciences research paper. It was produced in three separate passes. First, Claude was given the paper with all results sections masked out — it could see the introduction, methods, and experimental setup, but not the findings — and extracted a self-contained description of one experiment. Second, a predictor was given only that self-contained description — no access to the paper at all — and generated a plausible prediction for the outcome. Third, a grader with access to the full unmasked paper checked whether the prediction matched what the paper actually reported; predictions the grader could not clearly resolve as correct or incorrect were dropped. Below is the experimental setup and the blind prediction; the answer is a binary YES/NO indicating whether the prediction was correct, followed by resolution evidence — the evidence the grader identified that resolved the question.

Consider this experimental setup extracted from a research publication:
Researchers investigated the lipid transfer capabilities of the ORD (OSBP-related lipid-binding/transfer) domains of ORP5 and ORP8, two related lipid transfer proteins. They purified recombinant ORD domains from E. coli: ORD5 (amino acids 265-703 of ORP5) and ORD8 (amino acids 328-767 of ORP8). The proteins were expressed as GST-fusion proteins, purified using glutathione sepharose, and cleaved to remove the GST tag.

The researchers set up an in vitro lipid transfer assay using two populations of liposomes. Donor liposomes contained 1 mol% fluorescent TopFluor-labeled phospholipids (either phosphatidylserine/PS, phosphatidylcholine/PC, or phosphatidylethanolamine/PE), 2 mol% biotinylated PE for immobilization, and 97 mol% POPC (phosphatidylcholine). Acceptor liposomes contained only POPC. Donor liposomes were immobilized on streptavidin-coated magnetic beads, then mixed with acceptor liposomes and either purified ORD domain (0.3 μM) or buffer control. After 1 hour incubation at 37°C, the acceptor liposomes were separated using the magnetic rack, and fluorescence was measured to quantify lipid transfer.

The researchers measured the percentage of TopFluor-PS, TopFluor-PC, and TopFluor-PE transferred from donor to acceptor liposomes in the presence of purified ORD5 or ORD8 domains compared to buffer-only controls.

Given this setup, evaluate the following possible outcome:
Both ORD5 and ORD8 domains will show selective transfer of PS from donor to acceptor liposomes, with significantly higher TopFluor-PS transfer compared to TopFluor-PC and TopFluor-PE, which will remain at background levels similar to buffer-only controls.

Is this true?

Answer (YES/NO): YES